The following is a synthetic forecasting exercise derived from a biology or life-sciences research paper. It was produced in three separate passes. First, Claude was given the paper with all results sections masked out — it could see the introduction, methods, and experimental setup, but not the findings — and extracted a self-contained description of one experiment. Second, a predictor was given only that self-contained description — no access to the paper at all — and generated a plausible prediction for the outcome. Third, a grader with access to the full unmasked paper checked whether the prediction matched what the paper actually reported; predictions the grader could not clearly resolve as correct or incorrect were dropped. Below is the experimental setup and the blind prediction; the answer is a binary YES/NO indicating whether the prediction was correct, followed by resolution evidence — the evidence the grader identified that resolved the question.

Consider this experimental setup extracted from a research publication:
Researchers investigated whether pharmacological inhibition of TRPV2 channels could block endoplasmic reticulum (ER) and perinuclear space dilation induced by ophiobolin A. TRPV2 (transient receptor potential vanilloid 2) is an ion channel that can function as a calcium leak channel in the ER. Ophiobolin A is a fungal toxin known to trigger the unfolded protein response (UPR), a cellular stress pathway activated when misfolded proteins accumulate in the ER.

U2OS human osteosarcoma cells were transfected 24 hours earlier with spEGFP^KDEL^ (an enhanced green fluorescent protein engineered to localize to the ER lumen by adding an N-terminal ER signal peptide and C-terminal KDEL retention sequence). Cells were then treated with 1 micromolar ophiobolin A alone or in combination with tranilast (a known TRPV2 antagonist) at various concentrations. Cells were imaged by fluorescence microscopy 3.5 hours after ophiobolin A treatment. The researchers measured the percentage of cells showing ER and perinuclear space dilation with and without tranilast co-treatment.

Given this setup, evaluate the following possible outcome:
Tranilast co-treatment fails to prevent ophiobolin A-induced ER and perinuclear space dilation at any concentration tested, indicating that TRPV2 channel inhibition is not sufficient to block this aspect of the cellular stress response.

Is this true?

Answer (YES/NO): NO